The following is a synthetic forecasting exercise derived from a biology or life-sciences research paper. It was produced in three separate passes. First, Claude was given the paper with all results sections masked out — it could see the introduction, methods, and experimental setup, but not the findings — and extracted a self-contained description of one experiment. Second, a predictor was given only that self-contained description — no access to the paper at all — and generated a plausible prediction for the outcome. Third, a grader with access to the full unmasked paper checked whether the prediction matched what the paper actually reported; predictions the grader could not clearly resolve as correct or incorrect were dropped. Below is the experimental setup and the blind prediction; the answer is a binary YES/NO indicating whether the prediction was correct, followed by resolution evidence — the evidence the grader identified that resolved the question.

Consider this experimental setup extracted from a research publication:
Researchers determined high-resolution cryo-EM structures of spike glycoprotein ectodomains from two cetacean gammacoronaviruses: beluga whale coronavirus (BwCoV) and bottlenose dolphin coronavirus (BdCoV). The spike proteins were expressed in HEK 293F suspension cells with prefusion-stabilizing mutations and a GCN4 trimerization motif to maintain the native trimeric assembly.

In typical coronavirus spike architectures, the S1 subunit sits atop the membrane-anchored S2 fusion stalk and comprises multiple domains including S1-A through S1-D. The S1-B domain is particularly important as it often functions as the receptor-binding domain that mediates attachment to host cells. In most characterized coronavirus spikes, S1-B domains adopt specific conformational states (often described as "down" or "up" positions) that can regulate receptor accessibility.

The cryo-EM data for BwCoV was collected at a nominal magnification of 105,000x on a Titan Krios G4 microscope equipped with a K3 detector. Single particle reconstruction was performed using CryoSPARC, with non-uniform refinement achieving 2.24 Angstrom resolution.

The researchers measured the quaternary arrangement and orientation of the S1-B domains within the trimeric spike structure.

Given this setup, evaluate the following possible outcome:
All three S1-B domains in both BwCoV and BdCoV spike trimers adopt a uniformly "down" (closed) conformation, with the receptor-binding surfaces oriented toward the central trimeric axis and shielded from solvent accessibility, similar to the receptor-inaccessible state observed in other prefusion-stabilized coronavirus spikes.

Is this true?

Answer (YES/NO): NO